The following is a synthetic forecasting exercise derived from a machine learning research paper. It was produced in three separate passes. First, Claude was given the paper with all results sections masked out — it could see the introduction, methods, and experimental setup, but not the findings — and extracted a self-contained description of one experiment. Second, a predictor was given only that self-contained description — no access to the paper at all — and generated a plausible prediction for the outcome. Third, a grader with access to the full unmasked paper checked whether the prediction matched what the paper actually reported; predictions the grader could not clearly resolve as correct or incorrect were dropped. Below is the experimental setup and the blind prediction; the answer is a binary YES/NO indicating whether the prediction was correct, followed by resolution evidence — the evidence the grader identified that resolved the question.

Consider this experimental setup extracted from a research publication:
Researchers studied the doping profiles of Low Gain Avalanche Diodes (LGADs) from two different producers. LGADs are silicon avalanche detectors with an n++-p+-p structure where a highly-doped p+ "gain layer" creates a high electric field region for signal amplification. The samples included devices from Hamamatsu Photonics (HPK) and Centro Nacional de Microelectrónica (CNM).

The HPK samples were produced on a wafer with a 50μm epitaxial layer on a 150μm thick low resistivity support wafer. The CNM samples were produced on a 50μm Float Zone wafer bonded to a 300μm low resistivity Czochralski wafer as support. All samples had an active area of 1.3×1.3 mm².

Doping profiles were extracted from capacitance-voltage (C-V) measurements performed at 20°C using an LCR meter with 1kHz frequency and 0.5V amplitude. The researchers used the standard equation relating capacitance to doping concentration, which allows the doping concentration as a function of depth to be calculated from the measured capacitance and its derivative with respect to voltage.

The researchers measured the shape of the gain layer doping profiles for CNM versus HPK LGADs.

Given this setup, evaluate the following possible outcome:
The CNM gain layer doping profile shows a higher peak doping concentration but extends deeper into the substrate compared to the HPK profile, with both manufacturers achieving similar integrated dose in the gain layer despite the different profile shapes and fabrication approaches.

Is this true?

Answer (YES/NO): NO